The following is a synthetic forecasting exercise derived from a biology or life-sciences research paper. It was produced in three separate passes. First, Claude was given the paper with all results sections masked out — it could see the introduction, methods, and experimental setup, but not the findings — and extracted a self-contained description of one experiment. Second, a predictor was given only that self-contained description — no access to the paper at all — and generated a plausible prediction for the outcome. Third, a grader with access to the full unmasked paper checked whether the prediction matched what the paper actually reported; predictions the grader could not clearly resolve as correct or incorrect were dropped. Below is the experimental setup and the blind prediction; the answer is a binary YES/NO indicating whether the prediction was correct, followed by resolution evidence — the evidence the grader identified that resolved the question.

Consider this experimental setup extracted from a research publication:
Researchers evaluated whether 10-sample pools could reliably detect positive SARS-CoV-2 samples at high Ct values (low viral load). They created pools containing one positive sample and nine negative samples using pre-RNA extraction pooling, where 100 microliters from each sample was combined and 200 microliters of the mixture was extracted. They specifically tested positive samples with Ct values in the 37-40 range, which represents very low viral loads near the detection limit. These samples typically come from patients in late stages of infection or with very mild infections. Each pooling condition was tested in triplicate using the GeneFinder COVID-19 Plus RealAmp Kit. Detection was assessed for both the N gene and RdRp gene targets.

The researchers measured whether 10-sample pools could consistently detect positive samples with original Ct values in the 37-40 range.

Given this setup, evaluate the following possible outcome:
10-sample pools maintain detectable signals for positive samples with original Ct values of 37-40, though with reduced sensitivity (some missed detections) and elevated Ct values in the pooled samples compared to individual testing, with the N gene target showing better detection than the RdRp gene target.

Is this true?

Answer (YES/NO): NO